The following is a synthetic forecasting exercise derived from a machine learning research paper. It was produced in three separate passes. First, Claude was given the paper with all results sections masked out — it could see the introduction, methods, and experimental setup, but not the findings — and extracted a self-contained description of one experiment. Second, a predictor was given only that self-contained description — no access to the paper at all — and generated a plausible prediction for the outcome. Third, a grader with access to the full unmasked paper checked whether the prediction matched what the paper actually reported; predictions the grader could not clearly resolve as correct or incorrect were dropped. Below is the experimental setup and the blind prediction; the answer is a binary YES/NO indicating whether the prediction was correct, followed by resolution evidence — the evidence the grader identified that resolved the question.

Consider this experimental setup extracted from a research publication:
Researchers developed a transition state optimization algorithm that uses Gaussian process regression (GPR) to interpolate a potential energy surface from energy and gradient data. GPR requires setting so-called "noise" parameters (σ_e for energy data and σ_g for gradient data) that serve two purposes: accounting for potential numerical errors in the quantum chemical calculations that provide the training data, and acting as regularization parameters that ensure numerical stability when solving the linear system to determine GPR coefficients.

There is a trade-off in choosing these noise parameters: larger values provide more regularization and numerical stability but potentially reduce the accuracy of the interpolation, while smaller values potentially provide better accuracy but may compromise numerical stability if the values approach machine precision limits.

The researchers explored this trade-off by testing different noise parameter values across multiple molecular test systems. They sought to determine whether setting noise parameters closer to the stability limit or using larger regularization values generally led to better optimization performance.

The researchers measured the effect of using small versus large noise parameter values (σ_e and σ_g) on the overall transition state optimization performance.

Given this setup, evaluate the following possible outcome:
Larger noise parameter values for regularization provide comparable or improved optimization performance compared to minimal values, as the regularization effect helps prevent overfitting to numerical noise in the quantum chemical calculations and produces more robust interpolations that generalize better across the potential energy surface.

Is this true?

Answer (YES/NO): NO